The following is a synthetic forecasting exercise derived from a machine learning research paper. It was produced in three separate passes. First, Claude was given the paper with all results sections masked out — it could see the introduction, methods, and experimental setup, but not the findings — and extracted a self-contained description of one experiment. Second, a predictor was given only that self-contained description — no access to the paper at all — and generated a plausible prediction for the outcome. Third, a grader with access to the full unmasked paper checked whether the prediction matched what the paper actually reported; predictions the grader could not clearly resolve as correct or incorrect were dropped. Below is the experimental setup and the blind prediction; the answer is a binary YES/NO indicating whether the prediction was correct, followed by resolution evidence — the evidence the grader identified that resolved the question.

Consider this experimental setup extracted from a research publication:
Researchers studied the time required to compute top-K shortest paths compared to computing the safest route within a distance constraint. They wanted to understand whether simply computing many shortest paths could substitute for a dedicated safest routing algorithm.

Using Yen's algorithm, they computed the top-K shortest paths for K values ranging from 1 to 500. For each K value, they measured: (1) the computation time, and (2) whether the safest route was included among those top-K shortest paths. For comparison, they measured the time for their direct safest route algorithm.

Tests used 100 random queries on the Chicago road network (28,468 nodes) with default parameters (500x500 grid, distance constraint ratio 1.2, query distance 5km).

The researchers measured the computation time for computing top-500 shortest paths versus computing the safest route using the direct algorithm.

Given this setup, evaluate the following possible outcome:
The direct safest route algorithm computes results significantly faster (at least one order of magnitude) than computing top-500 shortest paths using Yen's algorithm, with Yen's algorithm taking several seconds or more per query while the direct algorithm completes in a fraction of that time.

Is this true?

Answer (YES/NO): YES